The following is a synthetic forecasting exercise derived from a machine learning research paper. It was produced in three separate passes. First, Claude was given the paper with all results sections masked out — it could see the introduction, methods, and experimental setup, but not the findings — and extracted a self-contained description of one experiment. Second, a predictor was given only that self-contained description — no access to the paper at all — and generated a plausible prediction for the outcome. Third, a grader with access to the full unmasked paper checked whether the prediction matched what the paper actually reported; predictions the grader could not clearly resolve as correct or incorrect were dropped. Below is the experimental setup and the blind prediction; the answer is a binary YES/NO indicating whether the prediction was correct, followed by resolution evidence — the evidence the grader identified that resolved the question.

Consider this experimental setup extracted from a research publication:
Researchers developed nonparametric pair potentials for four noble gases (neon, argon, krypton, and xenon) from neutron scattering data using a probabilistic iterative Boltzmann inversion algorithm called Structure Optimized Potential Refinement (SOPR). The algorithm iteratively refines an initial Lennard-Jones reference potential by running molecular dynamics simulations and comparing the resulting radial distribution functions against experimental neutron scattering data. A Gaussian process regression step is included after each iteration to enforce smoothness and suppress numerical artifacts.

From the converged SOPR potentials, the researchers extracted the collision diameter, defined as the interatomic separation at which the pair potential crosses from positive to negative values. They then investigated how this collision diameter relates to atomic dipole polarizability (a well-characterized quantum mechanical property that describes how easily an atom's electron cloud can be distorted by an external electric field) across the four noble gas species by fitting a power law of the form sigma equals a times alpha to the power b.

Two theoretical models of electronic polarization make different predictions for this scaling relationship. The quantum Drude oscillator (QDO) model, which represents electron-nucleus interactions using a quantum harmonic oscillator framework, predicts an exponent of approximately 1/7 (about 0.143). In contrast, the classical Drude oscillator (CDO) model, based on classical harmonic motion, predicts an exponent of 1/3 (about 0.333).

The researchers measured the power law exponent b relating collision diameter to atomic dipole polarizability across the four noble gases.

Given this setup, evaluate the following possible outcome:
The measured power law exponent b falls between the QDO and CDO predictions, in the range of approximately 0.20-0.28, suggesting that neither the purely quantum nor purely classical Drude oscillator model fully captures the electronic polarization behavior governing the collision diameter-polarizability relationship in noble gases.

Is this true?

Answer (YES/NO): NO